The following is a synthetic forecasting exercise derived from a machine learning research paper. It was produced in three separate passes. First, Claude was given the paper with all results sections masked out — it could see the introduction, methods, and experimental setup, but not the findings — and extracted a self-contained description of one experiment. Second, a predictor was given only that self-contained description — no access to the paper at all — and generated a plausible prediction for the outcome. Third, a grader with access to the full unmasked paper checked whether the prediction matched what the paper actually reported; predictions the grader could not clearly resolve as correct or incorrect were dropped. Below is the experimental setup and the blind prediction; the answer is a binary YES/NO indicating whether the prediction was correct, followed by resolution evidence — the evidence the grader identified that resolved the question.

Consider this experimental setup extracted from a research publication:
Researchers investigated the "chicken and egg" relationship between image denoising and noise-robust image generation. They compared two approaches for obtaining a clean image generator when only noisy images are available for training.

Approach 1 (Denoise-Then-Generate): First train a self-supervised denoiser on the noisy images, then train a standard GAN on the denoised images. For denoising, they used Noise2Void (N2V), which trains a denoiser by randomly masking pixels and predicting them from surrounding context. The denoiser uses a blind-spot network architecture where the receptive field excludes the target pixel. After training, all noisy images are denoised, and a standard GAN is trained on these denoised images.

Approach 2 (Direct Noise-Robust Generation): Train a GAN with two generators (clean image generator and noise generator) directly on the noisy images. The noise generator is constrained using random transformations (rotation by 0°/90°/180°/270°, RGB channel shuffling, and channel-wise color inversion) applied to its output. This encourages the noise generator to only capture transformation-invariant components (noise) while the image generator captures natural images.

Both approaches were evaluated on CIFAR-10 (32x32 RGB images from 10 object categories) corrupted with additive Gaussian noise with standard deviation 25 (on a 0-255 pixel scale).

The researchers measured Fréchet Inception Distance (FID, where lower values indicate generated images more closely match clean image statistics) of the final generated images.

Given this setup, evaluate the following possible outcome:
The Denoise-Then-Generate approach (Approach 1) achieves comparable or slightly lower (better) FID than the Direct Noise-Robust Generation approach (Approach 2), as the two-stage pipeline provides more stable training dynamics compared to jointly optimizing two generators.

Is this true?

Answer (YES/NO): NO